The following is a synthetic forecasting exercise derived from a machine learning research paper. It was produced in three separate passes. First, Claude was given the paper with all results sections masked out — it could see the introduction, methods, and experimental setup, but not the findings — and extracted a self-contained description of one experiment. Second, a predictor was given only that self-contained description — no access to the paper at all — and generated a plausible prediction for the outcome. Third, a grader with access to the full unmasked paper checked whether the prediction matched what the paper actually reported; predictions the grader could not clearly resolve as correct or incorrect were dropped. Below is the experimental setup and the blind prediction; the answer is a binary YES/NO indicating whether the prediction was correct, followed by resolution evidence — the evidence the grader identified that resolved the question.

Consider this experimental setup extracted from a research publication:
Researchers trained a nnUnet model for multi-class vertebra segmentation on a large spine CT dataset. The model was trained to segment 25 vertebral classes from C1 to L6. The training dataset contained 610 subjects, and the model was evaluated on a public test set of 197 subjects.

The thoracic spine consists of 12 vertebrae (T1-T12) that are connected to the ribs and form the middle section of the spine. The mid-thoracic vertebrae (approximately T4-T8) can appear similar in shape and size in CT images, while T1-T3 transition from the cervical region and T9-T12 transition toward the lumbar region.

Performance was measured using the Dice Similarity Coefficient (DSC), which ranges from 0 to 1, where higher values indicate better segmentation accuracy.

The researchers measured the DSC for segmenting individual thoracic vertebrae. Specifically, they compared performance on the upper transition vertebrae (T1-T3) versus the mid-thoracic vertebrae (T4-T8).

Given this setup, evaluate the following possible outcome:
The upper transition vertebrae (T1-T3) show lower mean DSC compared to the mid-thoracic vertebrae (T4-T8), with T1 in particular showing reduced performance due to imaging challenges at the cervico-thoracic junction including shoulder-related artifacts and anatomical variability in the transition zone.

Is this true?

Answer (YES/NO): NO